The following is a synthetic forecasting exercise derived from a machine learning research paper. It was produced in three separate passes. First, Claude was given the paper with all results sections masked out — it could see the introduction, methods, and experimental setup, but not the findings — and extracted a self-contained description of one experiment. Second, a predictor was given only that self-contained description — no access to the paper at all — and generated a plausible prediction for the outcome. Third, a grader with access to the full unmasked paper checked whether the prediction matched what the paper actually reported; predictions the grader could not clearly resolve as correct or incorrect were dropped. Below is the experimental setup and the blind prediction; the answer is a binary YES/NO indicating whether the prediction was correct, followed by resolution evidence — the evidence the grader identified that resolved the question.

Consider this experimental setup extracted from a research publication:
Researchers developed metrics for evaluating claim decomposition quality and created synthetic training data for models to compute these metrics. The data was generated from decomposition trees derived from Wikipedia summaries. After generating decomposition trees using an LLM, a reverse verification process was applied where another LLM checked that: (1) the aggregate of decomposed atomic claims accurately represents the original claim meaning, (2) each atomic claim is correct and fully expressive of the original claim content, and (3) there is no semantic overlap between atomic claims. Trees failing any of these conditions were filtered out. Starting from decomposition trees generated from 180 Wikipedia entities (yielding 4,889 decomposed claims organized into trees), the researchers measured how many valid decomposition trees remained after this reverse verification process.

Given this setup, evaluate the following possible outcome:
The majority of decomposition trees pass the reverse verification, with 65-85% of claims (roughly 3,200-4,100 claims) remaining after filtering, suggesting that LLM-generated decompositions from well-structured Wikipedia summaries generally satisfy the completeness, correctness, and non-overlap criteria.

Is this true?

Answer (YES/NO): NO